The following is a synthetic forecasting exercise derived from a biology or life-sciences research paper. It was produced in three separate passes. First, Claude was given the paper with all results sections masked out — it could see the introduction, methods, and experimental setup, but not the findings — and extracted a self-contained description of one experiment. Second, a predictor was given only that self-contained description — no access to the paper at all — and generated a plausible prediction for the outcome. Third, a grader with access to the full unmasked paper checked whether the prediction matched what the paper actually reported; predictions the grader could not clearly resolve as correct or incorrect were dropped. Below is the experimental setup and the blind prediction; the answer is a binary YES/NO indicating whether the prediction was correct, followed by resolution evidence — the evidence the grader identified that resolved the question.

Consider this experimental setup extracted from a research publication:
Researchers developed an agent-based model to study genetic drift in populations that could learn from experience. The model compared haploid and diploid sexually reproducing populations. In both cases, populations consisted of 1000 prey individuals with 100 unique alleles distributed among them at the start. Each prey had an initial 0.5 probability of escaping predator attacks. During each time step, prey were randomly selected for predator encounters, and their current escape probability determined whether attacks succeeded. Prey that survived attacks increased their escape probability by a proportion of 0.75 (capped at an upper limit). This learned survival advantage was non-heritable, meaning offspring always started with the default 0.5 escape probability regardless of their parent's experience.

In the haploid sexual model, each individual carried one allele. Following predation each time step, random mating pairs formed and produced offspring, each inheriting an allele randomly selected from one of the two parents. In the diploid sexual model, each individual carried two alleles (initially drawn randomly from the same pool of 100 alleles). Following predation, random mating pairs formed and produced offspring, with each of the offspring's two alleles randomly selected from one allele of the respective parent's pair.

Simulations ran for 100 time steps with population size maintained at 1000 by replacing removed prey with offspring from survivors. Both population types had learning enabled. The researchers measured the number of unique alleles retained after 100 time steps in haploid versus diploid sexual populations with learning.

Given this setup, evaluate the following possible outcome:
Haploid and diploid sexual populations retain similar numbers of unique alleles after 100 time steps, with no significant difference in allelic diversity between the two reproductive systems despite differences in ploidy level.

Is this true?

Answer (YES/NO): NO